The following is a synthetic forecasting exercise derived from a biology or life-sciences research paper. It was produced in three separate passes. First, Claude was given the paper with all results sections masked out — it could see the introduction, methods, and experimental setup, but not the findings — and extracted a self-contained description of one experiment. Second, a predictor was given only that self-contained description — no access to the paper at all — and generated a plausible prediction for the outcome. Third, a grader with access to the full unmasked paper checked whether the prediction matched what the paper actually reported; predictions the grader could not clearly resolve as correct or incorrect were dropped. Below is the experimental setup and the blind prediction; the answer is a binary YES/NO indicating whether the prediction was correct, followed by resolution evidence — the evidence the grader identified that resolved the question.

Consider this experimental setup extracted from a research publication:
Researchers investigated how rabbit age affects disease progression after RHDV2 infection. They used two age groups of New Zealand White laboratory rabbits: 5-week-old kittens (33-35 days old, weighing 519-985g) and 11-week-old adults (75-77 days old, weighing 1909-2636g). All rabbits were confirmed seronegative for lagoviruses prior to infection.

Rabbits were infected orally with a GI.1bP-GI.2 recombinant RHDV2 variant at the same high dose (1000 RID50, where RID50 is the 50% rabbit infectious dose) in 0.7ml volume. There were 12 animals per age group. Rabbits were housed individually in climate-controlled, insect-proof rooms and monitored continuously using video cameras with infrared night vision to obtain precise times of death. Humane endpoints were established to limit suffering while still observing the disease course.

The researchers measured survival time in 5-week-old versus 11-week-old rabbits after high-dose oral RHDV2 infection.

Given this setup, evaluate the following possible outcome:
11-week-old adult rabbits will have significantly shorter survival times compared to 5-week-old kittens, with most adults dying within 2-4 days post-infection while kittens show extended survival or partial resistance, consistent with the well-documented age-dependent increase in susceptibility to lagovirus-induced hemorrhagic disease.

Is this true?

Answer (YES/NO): NO